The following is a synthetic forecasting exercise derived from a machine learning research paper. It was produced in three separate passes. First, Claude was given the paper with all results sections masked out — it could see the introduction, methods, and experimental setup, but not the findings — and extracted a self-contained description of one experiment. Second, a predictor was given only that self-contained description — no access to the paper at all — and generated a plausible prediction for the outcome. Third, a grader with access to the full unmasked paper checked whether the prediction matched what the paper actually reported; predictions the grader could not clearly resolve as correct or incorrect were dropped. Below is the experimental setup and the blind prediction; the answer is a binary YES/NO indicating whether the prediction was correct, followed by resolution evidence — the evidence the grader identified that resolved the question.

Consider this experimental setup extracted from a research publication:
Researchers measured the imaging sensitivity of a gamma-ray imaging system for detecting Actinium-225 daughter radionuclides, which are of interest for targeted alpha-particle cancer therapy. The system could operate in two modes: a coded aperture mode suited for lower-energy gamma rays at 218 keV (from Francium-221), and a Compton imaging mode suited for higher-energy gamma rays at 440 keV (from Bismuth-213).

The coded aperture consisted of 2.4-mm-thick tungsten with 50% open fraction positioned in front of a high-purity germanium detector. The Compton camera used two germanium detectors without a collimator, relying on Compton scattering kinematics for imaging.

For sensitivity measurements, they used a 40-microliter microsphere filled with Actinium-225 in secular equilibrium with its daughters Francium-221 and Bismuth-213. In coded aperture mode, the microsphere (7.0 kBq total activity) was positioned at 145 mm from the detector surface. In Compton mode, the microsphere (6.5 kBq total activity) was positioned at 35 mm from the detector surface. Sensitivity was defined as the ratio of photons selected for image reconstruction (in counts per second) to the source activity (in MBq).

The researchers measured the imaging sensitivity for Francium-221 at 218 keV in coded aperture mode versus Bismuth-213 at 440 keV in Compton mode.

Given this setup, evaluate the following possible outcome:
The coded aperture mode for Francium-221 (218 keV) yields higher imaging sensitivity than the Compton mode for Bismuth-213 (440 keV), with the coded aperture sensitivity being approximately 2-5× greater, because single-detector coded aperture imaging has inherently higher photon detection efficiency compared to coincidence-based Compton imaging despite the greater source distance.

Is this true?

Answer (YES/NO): NO